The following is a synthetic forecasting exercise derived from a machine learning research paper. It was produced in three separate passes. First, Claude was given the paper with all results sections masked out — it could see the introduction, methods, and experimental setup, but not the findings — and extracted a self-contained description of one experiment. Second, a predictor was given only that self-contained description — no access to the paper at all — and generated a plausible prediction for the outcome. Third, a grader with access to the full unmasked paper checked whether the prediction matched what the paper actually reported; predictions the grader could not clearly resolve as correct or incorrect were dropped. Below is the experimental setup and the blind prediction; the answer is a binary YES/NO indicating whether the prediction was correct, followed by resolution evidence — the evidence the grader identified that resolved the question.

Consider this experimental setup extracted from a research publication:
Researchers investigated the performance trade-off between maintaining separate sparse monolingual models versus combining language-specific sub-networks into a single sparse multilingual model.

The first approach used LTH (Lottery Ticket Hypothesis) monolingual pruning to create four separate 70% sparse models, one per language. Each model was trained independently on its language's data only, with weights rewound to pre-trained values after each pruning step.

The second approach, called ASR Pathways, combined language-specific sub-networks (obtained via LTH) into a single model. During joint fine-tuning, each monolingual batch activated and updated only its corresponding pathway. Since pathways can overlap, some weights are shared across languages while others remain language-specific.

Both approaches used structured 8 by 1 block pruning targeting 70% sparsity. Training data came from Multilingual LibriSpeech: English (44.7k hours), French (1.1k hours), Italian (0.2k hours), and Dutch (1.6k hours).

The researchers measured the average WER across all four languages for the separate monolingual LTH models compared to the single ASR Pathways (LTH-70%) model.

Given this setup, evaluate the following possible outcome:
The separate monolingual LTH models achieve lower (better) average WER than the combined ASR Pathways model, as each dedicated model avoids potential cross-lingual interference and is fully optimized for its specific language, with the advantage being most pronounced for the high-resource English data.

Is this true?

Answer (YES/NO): NO